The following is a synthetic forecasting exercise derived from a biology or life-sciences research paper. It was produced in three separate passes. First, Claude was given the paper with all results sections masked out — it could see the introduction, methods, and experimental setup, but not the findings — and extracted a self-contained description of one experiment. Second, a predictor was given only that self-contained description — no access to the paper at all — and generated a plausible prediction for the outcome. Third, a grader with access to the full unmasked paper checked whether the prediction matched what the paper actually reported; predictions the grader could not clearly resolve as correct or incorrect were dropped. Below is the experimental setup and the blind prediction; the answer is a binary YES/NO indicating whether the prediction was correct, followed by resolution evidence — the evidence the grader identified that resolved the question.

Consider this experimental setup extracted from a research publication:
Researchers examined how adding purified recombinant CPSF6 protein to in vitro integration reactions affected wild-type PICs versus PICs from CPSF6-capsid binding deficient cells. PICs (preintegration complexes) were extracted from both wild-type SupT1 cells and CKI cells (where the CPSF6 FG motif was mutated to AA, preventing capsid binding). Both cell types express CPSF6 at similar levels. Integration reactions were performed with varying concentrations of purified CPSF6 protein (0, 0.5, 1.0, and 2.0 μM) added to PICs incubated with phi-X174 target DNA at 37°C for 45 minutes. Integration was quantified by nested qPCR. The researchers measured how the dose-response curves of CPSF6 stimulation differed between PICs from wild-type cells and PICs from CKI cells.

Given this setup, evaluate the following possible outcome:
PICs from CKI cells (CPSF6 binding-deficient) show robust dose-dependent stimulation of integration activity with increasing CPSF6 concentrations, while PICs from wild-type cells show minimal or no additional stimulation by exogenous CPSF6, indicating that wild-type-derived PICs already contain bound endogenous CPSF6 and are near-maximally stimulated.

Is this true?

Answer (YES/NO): NO